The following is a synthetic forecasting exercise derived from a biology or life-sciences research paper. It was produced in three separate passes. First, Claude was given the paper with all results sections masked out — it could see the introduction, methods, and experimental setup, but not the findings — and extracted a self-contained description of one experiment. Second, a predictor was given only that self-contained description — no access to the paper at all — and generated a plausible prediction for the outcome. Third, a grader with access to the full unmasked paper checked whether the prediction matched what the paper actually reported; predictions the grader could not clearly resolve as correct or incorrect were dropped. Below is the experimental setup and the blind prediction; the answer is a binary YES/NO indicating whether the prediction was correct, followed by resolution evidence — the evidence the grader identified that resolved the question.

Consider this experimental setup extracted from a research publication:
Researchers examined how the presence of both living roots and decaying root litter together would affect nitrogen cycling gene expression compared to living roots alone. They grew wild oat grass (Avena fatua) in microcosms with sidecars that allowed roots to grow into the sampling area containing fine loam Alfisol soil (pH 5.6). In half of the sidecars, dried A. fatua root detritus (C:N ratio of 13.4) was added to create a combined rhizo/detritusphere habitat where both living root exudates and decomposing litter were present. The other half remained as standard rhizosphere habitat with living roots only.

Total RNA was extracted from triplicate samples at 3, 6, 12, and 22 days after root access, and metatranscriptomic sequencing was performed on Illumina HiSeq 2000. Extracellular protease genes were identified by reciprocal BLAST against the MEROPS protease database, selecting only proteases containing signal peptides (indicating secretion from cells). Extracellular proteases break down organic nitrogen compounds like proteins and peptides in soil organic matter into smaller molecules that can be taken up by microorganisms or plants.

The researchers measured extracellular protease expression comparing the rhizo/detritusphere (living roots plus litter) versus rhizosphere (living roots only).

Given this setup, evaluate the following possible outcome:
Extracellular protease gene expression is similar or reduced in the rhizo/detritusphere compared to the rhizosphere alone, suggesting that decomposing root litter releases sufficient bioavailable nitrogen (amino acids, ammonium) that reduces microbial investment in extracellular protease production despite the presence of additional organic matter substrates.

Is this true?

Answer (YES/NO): NO